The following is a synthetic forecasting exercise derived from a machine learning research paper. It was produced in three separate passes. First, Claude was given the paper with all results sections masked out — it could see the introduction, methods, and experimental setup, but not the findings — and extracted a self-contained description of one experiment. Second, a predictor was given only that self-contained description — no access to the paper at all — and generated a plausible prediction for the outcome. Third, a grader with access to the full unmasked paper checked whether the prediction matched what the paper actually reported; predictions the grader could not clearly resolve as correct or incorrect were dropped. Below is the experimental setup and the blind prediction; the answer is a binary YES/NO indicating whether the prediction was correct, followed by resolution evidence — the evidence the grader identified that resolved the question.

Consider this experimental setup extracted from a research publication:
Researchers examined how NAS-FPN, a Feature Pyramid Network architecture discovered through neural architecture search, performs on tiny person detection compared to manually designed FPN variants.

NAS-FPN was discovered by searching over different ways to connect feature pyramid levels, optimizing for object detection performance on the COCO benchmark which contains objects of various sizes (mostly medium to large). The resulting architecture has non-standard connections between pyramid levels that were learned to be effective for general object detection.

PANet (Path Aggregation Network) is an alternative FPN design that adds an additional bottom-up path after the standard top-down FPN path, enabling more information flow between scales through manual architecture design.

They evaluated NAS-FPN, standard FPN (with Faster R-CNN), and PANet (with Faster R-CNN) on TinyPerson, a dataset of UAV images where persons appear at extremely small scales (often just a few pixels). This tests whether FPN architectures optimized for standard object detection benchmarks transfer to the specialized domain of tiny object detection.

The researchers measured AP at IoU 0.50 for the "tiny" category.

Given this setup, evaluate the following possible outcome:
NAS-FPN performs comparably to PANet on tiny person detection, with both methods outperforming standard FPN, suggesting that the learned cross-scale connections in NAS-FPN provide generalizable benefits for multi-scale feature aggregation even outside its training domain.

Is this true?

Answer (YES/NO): NO